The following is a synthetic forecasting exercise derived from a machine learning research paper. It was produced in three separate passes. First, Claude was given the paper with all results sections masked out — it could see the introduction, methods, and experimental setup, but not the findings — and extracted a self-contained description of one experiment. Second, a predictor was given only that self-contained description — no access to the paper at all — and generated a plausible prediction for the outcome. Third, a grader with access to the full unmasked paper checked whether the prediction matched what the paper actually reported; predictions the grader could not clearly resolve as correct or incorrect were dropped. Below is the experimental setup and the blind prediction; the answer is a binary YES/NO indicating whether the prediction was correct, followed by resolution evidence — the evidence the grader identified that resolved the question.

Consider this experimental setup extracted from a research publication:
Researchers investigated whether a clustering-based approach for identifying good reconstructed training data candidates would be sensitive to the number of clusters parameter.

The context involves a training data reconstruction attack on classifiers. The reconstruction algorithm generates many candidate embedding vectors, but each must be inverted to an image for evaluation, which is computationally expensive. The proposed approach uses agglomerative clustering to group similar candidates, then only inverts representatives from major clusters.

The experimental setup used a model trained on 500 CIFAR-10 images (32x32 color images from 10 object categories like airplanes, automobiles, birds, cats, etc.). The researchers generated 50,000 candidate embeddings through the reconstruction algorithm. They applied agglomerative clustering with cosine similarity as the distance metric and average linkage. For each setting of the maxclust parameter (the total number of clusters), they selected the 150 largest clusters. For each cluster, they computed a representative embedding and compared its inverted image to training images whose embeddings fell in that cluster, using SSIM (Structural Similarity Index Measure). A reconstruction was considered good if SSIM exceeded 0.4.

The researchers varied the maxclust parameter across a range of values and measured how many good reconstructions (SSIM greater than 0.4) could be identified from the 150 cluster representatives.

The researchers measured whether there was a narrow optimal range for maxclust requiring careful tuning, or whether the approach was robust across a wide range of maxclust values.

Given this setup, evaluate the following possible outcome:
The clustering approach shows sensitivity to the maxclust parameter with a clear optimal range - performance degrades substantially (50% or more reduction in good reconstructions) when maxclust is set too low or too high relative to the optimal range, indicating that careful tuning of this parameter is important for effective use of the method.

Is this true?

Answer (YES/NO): NO